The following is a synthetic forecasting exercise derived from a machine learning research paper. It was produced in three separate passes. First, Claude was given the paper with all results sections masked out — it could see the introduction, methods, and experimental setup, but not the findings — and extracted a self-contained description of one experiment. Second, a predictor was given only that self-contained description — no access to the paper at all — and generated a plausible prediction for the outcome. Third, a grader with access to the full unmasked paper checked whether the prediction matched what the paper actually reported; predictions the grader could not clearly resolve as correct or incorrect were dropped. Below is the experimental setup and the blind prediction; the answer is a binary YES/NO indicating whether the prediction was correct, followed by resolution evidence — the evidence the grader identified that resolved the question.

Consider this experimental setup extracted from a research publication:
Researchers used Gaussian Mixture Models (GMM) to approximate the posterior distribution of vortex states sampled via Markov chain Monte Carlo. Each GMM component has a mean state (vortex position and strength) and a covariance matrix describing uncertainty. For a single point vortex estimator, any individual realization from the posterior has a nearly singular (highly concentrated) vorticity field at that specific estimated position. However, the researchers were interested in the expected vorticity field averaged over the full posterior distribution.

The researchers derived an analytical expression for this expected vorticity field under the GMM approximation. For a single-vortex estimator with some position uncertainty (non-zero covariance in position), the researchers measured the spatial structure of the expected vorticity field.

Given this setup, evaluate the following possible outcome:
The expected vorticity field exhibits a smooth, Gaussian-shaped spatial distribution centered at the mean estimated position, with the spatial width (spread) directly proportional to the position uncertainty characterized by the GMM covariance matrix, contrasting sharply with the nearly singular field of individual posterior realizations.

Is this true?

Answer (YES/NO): NO